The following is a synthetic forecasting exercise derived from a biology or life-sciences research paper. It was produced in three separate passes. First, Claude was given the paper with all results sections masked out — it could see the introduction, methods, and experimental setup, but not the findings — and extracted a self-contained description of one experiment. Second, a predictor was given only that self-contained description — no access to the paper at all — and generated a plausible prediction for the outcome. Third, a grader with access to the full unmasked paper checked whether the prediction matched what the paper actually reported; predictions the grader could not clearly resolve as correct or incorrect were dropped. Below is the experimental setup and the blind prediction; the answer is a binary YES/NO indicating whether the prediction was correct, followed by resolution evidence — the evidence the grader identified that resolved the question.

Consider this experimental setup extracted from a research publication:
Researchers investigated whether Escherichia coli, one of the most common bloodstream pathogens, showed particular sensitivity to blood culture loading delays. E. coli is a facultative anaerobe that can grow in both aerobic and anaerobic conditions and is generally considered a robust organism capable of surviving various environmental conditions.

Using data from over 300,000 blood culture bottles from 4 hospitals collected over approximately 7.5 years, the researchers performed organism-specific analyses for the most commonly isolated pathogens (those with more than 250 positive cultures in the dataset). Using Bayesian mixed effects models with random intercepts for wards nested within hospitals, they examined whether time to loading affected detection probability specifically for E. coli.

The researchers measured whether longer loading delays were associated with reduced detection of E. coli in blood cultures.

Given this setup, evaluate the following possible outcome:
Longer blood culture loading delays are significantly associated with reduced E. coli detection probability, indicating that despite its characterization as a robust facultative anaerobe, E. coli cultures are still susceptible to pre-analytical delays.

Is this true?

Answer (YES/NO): NO